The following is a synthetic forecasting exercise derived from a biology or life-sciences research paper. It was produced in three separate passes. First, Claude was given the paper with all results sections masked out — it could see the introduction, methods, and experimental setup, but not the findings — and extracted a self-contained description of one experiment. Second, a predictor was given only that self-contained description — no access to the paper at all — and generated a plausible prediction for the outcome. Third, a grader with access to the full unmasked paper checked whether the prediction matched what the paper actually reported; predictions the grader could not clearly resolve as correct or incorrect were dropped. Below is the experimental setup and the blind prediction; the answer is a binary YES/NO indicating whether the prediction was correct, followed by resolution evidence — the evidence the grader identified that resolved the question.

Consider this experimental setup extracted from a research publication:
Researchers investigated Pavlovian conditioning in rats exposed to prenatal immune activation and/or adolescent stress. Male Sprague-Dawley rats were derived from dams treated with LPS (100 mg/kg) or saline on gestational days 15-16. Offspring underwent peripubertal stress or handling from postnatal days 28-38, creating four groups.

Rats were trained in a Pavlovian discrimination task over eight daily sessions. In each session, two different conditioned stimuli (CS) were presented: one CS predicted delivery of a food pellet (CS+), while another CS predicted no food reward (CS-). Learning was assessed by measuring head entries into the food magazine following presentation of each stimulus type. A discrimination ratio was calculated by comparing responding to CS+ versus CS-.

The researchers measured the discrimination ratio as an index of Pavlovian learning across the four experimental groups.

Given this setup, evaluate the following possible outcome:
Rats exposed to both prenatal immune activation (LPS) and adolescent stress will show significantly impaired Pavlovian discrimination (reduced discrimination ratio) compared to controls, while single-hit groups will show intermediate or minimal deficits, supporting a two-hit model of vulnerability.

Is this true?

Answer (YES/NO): NO